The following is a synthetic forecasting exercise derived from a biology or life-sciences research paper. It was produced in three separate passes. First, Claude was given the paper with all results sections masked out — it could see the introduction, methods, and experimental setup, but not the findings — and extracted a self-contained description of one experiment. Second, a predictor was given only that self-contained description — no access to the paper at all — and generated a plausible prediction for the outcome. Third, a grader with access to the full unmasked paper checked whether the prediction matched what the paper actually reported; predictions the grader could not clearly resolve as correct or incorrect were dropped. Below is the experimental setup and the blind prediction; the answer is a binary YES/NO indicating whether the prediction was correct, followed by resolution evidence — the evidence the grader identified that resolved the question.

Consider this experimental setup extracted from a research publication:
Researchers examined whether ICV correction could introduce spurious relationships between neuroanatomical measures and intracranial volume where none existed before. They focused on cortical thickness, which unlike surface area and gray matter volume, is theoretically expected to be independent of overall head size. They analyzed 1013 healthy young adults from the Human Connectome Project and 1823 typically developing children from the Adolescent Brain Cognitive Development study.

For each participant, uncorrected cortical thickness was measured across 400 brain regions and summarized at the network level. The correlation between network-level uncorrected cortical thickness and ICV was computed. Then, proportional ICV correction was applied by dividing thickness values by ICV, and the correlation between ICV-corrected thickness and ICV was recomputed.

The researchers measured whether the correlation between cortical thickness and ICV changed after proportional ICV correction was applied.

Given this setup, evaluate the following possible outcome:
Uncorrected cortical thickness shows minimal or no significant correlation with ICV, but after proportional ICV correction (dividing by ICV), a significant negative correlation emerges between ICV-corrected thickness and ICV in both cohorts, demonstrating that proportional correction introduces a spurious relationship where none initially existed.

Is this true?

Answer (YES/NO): YES